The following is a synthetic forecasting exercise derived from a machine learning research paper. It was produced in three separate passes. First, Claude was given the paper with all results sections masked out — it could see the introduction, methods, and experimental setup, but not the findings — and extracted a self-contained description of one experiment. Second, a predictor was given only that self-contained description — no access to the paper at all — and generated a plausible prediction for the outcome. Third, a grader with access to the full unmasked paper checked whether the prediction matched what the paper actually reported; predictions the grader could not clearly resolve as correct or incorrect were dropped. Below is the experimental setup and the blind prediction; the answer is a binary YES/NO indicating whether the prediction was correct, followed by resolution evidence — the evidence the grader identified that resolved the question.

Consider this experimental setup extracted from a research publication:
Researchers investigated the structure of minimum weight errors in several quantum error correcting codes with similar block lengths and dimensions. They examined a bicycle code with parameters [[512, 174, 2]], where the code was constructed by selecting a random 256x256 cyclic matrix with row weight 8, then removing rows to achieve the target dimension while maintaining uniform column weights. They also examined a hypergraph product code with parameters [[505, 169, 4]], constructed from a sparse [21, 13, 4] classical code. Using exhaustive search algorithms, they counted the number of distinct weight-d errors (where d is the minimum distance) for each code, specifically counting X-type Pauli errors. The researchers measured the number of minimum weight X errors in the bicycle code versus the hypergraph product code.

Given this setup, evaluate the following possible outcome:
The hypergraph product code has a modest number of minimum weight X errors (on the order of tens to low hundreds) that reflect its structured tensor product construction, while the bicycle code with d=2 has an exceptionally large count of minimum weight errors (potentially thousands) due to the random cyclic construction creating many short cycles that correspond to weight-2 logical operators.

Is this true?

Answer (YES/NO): NO